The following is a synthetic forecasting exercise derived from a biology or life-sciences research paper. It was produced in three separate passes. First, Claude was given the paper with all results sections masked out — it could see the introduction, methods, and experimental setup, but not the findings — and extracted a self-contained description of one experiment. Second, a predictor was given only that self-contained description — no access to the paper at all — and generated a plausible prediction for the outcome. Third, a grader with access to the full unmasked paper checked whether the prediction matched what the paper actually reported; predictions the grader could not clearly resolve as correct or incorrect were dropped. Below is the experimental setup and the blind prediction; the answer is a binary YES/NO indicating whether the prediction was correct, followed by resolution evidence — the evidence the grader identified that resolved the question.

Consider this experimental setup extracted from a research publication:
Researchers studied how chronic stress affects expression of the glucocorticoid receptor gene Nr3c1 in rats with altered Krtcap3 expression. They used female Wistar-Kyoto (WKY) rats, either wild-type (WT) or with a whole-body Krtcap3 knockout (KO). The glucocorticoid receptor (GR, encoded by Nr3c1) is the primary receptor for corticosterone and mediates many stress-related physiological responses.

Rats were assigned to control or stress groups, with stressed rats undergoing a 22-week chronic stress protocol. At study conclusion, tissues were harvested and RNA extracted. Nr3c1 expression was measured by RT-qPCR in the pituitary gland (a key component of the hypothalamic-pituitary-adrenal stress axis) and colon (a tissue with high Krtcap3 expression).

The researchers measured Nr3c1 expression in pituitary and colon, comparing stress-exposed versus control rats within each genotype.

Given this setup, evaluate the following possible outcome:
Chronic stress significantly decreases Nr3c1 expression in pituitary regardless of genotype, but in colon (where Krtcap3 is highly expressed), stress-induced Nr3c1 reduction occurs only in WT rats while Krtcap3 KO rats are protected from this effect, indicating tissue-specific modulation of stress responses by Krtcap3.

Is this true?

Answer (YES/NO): NO